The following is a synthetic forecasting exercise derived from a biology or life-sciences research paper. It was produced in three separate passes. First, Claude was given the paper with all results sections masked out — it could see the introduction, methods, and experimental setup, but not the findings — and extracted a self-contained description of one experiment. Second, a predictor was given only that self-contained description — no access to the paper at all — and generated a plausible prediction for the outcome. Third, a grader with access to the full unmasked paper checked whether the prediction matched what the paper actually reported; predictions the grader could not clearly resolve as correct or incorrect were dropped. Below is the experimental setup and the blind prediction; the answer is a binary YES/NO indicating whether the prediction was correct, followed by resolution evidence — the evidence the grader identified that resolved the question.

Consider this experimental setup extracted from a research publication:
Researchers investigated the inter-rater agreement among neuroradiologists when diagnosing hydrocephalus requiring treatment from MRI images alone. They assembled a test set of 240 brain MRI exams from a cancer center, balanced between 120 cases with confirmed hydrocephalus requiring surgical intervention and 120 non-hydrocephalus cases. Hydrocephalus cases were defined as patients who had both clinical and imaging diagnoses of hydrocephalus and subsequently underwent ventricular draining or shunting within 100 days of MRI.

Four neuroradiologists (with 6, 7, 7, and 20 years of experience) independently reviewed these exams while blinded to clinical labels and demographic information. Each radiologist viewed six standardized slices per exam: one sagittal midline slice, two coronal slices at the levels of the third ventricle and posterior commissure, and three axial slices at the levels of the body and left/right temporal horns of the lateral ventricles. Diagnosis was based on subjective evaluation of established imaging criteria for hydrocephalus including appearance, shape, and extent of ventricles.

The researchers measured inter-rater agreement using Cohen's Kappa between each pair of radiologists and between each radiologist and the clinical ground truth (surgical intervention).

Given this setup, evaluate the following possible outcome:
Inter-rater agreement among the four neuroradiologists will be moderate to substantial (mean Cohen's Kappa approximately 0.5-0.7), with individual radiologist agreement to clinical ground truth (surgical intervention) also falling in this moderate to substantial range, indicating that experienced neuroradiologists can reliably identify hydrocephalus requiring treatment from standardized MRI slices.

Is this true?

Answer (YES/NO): NO